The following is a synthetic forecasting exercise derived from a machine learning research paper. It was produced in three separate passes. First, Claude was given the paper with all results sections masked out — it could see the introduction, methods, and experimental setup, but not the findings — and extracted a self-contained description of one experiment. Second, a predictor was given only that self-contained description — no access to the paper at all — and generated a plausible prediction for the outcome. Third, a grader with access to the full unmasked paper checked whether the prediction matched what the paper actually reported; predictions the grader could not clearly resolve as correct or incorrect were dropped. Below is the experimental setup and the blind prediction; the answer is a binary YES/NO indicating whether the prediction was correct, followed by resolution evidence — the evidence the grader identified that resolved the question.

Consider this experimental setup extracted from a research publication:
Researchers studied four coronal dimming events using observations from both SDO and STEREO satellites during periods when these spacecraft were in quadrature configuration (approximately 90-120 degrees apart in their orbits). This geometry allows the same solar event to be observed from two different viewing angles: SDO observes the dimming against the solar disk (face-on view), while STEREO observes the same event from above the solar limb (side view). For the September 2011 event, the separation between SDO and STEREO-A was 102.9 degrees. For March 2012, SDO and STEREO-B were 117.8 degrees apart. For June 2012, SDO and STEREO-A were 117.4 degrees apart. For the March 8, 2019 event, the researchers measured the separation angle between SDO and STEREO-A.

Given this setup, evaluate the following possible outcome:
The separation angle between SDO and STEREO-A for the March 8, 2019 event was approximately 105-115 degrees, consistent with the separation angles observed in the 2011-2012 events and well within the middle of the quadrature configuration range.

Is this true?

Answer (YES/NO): NO